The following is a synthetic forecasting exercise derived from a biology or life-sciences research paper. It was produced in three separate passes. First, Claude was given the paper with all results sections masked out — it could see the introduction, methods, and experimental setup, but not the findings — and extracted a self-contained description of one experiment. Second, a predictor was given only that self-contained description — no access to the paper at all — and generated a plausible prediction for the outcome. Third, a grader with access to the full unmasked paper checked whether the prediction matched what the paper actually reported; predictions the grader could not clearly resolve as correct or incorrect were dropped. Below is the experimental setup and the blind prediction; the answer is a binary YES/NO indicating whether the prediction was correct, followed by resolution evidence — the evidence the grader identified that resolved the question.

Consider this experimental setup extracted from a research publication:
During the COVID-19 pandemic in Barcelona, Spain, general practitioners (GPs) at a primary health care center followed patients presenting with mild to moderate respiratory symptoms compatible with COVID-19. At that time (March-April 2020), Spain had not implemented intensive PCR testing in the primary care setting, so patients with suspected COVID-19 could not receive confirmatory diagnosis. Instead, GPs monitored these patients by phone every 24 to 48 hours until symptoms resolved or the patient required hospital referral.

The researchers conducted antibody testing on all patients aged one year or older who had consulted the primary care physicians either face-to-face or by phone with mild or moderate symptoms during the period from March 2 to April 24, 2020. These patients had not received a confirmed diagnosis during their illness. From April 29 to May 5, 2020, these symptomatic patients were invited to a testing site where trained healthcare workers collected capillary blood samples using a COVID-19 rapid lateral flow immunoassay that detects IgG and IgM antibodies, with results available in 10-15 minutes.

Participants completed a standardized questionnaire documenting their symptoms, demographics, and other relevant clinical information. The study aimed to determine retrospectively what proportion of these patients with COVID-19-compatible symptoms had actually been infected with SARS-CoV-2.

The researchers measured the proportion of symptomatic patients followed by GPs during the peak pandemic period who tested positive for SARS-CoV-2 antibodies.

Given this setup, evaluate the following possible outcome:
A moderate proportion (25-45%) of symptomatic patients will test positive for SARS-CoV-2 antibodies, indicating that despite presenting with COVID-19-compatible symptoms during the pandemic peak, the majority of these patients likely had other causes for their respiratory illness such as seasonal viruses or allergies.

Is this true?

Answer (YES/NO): YES